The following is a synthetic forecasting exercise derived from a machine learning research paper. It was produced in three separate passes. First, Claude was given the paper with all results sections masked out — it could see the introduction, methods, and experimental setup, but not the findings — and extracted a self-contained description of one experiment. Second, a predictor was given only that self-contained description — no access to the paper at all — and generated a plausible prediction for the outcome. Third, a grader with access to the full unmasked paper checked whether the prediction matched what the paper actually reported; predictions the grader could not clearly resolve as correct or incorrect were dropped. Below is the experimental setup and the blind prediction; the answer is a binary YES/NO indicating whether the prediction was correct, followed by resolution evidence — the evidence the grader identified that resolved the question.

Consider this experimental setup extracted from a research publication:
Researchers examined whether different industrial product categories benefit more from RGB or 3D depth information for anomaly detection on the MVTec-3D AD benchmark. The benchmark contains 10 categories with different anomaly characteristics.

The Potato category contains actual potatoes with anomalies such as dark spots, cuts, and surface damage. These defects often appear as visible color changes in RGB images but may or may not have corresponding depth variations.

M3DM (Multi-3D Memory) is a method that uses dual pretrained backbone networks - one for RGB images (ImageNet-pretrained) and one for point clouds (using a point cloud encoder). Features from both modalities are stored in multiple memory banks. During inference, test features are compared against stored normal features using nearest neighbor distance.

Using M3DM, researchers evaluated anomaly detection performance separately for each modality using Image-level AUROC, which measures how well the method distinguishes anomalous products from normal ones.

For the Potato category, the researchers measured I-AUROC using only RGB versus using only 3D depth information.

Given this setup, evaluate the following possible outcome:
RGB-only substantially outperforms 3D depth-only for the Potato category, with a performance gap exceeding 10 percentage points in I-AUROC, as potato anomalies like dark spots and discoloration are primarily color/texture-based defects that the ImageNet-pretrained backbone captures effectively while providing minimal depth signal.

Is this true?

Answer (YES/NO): NO